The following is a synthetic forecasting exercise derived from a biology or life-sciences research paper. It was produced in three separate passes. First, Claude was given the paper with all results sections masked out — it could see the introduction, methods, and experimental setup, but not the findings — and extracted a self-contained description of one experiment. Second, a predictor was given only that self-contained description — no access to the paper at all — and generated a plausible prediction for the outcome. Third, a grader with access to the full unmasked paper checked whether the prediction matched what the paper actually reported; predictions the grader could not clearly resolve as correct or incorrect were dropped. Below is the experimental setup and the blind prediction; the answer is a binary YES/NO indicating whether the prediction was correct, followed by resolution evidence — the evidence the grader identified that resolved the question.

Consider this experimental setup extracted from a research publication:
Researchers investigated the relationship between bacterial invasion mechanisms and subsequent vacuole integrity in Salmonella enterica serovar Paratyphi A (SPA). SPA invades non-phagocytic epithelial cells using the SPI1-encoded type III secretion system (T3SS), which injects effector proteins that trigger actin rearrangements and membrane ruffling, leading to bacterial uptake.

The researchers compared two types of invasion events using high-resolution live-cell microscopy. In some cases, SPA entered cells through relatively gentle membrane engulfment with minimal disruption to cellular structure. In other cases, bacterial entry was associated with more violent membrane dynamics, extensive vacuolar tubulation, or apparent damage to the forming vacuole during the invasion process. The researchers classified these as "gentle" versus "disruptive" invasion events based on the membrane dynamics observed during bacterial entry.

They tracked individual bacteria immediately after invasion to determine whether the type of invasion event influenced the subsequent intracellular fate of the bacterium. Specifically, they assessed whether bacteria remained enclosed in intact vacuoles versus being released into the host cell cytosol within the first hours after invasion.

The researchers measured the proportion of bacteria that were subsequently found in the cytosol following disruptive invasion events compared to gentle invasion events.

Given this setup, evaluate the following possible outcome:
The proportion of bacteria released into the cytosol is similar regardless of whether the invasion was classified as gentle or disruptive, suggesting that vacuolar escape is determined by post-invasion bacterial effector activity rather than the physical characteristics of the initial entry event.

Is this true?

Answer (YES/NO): NO